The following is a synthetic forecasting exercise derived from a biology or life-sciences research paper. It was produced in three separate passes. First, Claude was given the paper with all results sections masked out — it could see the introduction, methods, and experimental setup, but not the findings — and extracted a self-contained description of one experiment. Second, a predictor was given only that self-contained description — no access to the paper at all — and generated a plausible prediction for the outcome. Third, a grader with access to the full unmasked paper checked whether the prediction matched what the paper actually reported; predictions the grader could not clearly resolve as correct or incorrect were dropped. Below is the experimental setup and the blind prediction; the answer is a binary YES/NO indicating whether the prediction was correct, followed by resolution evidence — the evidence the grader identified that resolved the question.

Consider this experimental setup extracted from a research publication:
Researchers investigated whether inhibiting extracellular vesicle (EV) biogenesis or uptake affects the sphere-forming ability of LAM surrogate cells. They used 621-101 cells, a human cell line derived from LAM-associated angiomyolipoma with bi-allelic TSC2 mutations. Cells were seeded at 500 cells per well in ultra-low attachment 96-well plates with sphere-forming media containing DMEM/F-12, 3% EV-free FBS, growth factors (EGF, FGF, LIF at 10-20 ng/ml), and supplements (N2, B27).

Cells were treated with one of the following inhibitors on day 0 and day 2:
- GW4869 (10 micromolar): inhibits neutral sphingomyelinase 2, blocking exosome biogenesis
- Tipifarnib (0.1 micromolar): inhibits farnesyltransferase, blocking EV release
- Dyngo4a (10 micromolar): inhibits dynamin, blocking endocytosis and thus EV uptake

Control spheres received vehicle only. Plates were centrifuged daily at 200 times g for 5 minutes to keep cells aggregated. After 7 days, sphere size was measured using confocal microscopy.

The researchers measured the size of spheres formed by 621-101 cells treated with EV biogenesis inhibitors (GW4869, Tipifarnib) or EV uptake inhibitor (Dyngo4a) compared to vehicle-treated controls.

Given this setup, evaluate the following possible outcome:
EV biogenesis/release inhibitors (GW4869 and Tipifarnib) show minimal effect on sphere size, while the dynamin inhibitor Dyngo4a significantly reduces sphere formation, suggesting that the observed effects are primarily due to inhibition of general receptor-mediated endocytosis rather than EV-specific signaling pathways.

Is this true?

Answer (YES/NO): NO